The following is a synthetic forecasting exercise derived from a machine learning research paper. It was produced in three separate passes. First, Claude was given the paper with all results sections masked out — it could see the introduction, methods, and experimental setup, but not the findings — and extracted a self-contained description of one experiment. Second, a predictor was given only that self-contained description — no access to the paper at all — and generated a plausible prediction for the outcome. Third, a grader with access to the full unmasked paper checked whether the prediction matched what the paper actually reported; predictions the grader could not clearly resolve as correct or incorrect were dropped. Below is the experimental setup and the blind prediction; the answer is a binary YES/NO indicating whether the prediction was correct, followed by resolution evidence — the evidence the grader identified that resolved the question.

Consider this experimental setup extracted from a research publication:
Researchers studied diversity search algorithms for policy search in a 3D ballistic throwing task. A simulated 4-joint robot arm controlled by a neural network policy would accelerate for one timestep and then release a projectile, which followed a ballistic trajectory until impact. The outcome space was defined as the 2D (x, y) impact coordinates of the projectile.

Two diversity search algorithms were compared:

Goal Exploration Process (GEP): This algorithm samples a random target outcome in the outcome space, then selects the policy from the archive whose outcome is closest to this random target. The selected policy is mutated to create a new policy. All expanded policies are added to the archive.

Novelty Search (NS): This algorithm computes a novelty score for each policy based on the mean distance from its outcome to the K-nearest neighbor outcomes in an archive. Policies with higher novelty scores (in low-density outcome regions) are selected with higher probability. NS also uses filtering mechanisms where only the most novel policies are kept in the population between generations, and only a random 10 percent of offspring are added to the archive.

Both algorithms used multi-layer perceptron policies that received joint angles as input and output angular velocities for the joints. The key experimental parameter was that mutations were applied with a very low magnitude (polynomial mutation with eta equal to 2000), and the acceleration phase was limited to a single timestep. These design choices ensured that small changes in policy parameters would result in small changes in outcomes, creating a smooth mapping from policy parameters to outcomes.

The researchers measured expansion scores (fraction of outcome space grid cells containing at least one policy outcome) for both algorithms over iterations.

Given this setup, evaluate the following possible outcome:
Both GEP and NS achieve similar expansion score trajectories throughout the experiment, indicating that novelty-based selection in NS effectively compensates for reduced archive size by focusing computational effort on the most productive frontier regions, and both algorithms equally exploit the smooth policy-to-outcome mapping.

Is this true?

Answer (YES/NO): NO